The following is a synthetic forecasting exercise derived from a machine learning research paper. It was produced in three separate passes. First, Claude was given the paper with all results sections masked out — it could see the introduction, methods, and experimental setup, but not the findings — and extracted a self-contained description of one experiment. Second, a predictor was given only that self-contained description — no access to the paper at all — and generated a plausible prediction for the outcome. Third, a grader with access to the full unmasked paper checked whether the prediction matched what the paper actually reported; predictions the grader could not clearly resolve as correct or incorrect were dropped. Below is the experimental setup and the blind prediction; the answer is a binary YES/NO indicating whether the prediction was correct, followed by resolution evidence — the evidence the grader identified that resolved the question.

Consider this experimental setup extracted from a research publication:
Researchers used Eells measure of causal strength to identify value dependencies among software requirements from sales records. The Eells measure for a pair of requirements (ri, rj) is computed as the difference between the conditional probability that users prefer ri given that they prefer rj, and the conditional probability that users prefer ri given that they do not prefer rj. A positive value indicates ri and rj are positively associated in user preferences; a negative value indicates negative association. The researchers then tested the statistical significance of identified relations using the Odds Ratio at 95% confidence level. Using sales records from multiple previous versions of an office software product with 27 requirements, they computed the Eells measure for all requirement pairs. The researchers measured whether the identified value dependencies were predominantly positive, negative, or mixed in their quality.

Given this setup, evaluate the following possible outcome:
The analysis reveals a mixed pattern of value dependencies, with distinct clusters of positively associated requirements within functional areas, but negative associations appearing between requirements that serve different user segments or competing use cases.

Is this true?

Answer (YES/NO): NO